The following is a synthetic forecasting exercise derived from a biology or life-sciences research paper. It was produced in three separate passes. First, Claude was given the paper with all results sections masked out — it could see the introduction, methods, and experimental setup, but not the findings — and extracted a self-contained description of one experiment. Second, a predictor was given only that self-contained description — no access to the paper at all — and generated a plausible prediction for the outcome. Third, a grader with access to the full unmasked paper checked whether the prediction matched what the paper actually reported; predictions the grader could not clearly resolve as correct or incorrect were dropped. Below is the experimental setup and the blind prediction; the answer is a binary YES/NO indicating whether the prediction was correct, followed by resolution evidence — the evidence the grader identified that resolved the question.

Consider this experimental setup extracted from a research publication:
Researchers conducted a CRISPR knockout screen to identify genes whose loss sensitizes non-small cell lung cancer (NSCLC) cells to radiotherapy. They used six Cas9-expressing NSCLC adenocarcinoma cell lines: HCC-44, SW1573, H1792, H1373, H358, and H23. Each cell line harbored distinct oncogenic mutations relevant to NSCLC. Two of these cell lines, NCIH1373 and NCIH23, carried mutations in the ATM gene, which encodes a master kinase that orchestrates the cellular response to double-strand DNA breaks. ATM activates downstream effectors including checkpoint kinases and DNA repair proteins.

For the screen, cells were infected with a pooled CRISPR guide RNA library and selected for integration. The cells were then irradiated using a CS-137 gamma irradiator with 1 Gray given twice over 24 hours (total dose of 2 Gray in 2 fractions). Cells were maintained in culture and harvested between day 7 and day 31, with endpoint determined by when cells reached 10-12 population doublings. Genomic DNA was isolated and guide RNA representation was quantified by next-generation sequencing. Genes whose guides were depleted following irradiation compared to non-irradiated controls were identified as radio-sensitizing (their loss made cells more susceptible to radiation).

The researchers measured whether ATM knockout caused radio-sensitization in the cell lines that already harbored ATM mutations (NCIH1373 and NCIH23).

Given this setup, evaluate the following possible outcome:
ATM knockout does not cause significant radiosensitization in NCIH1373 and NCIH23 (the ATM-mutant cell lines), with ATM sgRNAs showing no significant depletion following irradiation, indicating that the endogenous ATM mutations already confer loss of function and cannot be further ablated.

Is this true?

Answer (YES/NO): NO